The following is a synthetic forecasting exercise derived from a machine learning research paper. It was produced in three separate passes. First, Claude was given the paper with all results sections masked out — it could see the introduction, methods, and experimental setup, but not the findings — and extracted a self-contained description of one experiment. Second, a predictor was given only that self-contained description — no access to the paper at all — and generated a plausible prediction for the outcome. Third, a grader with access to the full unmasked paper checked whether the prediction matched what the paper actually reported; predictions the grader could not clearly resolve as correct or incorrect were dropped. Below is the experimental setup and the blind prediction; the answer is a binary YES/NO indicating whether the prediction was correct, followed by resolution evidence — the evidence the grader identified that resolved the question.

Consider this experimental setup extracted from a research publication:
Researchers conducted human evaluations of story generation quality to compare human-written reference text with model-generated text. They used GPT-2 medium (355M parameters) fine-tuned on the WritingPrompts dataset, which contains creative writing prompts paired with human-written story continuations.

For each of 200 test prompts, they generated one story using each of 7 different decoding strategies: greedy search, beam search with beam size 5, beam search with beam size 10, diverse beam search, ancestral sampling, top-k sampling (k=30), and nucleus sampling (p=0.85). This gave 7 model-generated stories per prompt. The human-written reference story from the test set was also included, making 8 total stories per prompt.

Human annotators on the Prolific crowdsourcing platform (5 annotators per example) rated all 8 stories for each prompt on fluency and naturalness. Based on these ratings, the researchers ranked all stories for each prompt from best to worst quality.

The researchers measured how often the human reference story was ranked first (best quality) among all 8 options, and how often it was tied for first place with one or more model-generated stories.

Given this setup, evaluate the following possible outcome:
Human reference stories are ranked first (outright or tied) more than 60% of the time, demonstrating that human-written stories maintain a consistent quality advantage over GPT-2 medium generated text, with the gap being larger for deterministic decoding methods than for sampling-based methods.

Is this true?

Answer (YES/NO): NO